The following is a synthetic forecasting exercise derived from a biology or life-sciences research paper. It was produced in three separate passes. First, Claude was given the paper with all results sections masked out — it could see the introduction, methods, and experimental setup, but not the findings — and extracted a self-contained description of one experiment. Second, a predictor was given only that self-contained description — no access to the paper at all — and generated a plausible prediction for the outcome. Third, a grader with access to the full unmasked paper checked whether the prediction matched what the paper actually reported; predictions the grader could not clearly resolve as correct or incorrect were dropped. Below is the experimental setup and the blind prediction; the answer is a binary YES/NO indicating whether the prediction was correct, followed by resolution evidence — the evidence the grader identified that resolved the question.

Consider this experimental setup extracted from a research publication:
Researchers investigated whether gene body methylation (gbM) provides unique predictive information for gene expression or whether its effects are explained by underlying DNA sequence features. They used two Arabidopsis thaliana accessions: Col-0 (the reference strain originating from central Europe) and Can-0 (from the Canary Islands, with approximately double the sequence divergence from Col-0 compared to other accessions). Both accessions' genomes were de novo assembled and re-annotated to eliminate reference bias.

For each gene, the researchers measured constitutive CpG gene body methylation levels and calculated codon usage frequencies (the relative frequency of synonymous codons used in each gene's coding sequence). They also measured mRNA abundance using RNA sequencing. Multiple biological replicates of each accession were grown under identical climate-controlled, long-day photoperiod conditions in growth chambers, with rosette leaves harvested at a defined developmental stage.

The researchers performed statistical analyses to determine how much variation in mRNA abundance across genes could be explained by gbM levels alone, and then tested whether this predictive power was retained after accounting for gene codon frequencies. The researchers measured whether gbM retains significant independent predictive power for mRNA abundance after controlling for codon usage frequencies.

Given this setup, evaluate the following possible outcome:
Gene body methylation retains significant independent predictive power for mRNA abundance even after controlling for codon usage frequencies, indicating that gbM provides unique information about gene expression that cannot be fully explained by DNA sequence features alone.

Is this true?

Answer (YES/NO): NO